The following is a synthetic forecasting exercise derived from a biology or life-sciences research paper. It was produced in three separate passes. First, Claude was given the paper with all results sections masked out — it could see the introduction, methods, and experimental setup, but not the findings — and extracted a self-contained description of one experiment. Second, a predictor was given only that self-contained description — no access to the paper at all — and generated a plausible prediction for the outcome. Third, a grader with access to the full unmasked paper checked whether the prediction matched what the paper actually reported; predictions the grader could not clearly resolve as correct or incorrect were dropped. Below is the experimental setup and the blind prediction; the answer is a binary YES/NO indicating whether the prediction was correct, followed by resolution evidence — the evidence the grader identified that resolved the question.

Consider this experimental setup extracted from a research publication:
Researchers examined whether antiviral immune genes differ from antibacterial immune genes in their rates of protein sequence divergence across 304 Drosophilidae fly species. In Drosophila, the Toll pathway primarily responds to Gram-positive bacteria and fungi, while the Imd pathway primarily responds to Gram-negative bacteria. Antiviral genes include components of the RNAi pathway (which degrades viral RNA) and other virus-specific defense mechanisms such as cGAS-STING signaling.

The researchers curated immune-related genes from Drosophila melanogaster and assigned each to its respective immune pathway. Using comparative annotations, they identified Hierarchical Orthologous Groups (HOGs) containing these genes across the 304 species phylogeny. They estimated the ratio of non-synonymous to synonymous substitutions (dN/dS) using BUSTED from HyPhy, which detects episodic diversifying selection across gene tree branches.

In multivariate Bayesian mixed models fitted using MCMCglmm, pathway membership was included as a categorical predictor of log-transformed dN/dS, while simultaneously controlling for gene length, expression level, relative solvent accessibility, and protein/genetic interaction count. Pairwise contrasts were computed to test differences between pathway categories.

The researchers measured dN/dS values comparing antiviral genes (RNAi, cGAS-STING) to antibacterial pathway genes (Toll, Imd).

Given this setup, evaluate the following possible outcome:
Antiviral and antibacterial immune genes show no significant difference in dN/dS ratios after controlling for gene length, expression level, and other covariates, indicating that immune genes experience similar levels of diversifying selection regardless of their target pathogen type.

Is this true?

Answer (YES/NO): YES